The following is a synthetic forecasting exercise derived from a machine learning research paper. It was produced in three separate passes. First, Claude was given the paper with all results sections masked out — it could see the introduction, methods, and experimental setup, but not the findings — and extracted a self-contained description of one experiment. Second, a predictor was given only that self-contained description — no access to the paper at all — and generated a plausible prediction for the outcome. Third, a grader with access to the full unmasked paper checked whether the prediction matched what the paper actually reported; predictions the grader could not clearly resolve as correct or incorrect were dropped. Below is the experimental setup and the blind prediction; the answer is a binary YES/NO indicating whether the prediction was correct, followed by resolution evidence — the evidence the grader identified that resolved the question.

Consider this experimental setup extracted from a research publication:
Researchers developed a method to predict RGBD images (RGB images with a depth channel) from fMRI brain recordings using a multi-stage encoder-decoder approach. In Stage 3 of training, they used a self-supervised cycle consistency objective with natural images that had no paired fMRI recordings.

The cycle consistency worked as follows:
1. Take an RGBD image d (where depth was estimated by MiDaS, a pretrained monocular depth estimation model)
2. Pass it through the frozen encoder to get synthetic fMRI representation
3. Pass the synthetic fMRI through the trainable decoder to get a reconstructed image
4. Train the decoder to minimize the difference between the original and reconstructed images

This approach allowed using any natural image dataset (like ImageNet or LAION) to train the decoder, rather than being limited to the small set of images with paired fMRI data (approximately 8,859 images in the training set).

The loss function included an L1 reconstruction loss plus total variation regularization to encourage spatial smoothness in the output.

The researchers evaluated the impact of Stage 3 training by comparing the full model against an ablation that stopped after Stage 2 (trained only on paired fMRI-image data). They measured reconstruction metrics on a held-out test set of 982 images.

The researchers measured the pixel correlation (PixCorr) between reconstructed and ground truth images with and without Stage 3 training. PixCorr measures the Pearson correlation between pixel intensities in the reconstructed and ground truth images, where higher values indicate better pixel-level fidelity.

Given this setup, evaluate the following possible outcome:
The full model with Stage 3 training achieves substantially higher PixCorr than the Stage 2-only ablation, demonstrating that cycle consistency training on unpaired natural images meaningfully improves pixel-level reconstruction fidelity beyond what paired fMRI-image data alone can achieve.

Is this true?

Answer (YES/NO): YES